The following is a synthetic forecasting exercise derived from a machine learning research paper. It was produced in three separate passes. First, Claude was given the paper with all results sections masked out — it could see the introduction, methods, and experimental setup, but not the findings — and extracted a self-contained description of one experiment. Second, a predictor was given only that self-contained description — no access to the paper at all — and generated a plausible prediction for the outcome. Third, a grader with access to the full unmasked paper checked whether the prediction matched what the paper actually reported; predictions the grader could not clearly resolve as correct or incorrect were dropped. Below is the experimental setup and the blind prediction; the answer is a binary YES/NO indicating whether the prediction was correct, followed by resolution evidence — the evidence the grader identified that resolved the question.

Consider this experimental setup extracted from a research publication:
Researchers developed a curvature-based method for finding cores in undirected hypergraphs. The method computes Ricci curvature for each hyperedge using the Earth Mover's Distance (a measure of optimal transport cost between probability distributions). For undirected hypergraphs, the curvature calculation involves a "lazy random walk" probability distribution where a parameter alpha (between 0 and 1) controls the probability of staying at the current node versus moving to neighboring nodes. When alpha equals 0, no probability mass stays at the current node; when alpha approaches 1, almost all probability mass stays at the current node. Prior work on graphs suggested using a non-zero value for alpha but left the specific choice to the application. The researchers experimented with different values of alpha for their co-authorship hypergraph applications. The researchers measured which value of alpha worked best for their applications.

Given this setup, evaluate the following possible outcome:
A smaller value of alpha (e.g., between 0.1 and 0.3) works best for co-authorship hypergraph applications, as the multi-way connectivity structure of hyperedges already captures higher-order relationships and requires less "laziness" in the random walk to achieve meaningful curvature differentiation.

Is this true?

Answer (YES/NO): YES